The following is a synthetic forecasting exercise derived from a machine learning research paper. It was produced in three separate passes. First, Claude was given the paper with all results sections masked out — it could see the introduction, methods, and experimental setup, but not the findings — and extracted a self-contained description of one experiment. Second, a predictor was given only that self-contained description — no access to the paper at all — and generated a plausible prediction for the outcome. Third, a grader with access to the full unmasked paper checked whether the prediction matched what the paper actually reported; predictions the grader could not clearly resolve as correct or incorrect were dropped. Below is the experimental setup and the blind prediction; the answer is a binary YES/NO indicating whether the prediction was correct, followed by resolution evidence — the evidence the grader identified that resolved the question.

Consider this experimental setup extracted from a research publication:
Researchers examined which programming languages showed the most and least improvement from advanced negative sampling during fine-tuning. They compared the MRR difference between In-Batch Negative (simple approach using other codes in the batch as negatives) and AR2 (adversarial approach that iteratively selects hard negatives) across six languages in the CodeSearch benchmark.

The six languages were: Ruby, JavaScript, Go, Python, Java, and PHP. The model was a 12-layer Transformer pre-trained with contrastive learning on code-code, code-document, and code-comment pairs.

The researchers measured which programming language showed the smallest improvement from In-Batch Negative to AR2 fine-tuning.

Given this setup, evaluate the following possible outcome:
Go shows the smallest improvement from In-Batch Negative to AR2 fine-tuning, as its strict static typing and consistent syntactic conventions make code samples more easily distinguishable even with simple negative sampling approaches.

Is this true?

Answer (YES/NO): YES